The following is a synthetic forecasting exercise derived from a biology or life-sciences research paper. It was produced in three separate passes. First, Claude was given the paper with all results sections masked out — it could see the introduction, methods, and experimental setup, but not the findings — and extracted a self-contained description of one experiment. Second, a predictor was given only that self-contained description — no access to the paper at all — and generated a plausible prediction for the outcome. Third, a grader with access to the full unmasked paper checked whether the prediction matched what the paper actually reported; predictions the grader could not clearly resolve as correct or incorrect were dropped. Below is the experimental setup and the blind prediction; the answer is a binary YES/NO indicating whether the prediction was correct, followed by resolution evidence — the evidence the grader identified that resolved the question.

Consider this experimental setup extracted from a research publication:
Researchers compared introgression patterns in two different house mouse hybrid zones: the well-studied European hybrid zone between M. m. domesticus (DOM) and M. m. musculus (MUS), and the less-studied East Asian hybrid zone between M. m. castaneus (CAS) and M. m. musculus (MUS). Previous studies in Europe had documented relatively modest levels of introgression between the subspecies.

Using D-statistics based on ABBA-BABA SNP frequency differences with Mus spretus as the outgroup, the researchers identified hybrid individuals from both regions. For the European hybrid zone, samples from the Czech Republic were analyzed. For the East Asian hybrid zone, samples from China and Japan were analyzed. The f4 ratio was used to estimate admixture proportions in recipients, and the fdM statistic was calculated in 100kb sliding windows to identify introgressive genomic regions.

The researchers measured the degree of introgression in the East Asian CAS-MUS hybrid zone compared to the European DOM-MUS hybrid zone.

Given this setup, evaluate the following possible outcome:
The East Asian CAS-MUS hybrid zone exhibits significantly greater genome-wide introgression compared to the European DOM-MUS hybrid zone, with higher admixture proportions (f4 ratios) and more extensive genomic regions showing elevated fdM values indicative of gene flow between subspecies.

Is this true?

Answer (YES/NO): YES